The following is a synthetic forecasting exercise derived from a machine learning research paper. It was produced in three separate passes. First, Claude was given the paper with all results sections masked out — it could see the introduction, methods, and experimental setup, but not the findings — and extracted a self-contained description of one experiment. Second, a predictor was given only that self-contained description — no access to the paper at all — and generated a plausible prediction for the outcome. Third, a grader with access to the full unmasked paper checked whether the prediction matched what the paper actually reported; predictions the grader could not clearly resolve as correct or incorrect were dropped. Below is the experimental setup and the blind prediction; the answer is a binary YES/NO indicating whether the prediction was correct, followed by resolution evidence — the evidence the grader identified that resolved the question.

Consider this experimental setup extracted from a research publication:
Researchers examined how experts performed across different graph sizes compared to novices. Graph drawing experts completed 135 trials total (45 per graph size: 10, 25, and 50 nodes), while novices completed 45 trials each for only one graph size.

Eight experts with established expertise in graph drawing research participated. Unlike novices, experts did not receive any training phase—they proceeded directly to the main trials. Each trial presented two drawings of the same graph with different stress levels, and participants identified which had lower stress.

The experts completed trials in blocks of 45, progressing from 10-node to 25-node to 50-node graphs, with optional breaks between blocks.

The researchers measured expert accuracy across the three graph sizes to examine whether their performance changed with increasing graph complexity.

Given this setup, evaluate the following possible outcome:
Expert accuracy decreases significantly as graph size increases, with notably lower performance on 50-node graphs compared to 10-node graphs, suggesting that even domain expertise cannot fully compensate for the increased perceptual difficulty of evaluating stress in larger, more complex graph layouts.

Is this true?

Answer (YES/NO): NO